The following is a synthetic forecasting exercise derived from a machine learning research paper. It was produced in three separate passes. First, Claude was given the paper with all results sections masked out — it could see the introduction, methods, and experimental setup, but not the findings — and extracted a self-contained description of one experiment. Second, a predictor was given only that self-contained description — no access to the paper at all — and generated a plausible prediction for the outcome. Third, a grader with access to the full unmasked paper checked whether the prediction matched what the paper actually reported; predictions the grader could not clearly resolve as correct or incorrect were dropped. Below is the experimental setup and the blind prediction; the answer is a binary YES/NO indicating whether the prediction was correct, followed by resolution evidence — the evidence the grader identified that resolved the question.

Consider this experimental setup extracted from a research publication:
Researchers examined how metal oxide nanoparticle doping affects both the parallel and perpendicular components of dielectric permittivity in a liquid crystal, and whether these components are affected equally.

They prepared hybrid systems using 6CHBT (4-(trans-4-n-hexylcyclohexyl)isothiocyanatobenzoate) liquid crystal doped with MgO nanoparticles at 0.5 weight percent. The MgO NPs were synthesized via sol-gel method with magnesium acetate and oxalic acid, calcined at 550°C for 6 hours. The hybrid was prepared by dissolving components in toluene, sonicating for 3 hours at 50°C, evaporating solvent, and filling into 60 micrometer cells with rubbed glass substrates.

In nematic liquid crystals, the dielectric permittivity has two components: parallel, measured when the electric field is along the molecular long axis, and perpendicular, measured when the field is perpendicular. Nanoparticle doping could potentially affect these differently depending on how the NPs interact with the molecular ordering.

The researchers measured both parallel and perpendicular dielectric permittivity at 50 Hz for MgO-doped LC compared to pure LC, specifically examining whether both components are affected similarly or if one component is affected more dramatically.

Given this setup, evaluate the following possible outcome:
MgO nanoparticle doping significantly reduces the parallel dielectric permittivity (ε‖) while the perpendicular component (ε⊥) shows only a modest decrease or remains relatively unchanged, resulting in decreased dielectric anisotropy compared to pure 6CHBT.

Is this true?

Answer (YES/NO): YES